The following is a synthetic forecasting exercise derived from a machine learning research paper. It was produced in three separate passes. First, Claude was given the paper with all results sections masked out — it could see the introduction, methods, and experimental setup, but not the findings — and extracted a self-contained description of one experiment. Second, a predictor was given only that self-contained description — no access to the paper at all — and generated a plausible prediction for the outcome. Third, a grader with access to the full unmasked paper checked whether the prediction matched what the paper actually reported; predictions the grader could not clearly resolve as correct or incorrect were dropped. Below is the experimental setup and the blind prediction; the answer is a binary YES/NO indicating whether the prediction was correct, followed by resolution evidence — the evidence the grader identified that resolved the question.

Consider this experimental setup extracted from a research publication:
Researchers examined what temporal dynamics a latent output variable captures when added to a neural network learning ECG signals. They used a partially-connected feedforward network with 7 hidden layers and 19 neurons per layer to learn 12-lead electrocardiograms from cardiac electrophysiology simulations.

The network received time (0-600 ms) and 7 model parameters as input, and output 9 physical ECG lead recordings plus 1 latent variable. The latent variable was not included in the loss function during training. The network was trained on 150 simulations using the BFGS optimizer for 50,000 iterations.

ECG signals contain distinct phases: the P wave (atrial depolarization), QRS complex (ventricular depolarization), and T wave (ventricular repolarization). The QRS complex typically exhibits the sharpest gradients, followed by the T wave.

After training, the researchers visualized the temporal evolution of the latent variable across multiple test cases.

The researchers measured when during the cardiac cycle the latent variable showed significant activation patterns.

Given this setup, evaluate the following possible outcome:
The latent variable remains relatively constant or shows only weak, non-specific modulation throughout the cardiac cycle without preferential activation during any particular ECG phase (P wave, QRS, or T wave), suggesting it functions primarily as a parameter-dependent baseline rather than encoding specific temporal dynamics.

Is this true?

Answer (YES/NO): NO